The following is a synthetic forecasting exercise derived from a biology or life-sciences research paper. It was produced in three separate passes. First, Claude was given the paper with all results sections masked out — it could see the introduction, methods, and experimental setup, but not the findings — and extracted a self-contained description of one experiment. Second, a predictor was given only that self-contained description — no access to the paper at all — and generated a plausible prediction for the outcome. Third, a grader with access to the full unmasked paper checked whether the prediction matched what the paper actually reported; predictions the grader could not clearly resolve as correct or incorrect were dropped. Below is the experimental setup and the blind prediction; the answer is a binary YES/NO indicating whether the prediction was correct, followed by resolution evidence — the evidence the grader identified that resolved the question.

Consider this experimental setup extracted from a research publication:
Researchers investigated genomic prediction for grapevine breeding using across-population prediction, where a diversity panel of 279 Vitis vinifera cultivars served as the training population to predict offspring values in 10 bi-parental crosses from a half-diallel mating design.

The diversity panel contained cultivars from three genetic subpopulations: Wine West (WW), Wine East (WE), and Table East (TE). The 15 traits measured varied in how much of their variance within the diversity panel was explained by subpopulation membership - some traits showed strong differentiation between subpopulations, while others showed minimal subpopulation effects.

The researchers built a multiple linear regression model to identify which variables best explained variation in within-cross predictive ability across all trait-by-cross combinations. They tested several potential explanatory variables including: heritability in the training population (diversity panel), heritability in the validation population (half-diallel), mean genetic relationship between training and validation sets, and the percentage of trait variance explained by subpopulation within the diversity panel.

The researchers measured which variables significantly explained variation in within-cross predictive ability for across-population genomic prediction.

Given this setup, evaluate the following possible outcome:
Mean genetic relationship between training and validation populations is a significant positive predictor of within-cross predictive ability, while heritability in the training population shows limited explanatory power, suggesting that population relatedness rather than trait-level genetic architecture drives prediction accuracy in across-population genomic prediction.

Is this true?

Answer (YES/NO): NO